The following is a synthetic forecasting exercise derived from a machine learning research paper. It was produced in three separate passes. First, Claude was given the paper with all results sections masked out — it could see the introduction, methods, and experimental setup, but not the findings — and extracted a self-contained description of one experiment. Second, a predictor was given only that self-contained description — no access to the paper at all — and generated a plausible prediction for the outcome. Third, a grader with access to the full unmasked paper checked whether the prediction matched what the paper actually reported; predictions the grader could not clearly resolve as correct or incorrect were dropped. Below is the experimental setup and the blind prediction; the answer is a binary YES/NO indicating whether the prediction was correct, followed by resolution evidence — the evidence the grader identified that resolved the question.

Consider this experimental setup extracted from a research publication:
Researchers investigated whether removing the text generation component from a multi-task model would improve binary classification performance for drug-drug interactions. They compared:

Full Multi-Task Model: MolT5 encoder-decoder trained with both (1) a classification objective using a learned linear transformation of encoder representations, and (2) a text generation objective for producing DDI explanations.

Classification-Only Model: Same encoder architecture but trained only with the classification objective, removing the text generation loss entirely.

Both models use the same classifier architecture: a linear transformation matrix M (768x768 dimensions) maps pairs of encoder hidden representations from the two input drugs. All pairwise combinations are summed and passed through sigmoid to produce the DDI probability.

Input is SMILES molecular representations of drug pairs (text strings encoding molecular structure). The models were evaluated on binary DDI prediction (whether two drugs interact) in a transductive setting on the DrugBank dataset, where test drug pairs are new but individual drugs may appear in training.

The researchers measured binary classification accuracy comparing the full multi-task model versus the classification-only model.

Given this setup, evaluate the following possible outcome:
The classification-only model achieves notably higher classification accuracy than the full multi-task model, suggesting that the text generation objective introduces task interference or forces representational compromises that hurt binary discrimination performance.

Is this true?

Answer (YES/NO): NO